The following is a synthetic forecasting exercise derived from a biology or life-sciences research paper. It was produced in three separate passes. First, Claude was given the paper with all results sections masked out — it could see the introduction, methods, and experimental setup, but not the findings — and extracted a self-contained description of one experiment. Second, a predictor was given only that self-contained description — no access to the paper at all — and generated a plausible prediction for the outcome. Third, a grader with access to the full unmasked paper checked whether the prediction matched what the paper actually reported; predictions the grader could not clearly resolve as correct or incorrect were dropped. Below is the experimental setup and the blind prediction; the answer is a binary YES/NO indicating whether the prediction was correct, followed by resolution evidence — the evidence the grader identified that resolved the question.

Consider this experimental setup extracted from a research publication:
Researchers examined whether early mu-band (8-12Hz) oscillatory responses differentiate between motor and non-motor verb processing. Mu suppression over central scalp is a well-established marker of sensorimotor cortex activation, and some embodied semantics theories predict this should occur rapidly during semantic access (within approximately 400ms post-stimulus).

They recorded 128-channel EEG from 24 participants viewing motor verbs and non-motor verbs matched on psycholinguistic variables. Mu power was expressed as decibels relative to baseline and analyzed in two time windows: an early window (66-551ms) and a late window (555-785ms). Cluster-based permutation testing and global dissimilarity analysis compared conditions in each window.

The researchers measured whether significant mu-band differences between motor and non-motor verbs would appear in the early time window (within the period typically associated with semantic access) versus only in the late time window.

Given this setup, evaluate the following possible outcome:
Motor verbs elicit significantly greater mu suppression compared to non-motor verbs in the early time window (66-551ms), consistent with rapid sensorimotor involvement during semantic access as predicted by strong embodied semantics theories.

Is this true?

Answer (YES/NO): NO